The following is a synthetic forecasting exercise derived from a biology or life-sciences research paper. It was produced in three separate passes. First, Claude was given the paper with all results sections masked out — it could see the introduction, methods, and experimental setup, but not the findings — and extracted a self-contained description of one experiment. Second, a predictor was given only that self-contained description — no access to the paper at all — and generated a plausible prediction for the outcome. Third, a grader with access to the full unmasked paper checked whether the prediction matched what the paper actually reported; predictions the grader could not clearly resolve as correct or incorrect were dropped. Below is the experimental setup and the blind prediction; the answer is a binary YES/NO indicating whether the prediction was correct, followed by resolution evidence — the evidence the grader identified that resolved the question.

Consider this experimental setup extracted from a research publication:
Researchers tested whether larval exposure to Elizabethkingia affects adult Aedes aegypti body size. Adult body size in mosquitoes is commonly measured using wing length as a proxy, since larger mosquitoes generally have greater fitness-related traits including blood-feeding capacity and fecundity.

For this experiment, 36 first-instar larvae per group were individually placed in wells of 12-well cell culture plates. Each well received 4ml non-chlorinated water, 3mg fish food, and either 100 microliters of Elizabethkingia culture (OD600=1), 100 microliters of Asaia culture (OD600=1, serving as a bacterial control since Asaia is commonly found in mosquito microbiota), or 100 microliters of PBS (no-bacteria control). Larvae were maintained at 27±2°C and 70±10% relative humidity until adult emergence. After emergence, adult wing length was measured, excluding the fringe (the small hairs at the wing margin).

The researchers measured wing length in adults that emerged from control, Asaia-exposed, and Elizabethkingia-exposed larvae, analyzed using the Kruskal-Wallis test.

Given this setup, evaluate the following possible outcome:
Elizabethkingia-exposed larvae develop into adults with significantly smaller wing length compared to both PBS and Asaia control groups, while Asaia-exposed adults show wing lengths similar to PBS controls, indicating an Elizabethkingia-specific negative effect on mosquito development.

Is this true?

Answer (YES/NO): NO